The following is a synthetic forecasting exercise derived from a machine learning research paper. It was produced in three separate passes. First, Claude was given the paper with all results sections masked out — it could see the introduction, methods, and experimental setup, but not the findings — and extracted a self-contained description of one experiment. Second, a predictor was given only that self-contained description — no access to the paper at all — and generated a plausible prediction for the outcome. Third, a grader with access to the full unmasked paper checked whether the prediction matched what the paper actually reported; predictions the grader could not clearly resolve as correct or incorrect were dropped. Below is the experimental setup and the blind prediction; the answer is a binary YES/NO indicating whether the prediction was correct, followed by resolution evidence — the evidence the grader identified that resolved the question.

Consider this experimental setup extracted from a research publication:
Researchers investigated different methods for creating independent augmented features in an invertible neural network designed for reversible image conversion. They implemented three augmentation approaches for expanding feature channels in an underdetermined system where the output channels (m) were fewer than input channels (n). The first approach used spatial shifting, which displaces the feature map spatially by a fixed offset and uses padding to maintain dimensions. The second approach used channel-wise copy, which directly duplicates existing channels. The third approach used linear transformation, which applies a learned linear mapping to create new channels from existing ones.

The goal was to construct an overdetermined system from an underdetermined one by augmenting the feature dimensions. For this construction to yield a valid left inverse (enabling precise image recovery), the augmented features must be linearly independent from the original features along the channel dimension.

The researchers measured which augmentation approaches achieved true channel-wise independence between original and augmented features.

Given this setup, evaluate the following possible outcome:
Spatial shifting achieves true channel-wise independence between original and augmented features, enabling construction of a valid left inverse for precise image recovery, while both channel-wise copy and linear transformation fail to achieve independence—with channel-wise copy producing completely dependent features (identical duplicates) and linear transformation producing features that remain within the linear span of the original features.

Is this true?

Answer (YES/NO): YES